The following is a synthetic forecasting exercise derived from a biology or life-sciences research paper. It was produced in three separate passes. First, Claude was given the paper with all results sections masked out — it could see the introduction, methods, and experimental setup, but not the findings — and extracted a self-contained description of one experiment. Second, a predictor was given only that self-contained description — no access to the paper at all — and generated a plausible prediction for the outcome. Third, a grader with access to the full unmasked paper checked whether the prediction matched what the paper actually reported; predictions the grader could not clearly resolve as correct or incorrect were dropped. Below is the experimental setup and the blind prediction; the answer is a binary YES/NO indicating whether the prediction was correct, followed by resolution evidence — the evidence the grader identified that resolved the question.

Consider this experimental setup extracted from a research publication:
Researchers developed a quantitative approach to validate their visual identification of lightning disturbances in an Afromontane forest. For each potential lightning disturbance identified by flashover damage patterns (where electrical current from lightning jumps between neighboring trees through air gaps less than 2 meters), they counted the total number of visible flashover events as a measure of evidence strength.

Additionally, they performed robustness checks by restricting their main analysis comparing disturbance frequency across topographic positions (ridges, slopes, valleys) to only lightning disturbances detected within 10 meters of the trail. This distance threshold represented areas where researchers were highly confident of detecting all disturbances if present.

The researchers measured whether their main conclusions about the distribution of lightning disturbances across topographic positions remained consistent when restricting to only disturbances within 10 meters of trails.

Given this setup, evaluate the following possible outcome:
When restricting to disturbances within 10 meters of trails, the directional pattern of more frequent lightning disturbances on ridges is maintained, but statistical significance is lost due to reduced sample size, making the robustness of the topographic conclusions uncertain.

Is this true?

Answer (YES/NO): NO